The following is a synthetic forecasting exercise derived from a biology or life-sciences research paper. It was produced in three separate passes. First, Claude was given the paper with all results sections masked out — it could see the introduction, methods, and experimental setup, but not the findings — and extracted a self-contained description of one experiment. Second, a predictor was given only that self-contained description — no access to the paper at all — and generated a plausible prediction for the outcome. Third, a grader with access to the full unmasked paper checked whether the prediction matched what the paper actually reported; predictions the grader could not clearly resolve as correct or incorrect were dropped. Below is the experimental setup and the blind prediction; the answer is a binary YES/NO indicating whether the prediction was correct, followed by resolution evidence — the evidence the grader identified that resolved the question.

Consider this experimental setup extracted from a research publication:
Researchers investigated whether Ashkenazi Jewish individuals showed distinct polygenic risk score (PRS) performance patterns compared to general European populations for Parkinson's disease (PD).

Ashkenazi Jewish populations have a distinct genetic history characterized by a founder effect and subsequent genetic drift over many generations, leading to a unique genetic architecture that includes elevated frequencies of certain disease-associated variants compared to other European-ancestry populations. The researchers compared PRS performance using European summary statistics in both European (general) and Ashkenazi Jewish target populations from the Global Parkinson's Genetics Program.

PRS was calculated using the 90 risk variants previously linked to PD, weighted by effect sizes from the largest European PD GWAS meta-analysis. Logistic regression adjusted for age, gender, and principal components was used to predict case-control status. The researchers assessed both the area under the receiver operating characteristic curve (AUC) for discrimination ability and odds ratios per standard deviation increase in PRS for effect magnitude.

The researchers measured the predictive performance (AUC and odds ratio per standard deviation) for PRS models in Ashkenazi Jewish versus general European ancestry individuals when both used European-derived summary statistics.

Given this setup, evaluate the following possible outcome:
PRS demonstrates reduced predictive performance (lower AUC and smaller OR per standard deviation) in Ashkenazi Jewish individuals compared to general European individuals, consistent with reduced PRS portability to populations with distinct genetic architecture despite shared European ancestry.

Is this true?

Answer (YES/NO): NO